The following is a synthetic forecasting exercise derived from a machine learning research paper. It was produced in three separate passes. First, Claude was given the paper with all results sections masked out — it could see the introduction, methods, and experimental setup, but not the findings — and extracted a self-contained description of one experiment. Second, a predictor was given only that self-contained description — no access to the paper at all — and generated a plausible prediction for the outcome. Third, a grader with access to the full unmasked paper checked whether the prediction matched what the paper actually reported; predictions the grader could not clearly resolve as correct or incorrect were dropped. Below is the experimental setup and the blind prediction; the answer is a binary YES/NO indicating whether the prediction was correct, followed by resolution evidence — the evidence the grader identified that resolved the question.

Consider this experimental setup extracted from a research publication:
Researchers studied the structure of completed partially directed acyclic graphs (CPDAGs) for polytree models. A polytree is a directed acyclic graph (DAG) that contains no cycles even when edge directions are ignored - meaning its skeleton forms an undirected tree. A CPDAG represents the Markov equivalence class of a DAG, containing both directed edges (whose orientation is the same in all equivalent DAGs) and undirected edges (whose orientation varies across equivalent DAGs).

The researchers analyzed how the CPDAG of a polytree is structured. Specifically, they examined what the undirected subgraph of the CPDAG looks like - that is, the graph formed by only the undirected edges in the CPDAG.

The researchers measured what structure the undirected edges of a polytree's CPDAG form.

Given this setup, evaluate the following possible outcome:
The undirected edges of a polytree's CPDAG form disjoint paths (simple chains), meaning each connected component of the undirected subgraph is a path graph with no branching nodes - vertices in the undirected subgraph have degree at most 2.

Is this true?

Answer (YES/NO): NO